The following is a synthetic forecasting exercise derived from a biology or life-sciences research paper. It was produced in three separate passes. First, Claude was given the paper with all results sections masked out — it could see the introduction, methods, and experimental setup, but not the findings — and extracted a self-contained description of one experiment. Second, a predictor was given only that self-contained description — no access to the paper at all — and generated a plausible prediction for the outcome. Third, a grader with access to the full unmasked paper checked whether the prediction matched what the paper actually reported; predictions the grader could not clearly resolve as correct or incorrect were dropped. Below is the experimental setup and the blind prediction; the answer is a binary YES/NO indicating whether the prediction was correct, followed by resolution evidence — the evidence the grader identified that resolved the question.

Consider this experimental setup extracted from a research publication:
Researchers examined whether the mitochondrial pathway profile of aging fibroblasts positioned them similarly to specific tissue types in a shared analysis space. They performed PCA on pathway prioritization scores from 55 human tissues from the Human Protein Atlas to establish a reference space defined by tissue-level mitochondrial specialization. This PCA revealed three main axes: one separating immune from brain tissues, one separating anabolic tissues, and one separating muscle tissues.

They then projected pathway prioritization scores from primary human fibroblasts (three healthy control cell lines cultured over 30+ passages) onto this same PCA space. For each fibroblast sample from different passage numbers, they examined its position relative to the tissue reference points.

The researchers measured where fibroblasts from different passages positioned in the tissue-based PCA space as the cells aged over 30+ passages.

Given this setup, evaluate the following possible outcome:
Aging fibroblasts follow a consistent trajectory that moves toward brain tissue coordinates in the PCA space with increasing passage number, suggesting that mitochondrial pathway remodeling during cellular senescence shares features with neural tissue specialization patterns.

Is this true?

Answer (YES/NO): YES